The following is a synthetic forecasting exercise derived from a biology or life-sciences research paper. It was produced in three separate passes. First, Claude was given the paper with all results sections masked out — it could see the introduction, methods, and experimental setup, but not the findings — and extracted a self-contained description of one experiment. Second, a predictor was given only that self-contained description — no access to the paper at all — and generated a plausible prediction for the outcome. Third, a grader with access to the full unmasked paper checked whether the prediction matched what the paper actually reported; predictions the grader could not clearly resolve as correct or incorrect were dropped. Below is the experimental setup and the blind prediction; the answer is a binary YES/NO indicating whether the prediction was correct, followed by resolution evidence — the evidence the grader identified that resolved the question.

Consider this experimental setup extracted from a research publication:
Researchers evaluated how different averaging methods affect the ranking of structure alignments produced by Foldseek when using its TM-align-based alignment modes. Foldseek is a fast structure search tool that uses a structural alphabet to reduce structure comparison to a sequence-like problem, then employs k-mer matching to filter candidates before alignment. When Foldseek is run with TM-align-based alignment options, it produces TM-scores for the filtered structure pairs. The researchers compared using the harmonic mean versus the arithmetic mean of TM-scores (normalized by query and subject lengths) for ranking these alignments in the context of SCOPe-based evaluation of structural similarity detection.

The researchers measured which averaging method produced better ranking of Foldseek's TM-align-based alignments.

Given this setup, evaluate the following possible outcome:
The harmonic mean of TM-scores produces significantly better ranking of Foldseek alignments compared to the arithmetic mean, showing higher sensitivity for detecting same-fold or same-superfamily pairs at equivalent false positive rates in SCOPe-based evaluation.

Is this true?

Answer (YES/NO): NO